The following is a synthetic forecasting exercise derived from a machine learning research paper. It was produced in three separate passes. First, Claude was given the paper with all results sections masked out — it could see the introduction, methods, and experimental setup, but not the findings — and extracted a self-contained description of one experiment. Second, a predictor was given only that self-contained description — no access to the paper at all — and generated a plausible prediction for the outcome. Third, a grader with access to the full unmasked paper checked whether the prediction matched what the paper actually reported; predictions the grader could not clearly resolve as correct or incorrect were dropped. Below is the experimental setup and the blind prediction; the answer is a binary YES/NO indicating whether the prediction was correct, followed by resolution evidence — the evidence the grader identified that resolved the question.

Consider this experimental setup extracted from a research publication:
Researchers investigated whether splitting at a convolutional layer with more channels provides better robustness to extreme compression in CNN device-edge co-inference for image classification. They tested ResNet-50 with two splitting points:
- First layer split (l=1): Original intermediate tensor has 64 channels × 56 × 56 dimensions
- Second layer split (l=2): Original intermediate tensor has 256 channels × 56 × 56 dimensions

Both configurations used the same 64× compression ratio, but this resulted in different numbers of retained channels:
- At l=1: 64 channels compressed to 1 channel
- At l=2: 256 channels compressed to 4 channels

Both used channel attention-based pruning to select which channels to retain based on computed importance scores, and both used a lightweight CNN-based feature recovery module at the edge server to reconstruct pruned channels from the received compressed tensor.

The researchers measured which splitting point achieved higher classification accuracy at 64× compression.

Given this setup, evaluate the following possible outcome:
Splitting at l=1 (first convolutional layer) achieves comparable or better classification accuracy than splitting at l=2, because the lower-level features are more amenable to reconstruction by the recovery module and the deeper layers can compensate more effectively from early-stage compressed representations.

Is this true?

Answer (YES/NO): NO